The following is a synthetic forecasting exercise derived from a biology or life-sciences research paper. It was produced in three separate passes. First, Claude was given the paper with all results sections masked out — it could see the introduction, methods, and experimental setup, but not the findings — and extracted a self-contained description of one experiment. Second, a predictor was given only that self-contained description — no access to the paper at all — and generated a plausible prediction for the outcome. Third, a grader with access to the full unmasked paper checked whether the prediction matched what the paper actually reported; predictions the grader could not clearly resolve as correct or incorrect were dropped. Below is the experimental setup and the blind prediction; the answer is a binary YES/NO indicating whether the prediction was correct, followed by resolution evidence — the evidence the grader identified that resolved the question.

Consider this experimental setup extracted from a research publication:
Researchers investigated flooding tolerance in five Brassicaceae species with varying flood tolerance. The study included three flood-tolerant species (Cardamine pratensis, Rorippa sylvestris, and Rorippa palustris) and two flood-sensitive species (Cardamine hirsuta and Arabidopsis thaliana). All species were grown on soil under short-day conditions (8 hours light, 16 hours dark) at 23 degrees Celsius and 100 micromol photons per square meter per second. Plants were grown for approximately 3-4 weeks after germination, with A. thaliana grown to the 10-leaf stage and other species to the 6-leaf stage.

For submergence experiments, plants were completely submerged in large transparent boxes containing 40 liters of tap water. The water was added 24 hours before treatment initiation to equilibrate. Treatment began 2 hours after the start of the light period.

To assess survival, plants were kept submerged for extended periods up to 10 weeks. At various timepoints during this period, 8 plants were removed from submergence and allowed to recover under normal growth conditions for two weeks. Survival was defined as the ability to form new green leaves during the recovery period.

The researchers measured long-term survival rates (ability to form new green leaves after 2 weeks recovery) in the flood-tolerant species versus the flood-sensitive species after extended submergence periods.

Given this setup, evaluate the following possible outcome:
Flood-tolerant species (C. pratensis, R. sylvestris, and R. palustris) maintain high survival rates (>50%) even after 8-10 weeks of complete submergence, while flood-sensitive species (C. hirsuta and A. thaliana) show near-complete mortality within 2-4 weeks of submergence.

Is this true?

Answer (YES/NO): NO